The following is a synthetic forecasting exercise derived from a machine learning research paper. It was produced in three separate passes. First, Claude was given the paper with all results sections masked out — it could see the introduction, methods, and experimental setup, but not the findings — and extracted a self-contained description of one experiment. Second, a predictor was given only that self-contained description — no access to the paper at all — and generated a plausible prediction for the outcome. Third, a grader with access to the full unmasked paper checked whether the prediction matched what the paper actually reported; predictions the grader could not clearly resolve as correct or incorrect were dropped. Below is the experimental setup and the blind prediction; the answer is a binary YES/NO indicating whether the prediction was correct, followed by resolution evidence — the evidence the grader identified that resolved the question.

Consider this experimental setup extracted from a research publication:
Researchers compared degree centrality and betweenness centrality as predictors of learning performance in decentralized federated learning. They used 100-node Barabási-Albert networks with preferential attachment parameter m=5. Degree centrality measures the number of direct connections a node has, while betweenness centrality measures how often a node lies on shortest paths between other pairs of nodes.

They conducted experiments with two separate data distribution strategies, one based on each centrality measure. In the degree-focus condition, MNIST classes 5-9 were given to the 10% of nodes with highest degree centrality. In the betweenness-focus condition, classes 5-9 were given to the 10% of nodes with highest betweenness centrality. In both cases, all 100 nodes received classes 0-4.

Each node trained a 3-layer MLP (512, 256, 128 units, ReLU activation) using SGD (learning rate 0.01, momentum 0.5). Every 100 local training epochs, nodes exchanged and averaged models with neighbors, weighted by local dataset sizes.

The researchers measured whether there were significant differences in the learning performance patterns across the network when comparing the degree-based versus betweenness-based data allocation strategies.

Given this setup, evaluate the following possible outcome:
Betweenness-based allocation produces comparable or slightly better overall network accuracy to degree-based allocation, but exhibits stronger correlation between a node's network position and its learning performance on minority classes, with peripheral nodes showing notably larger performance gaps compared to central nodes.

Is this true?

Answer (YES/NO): NO